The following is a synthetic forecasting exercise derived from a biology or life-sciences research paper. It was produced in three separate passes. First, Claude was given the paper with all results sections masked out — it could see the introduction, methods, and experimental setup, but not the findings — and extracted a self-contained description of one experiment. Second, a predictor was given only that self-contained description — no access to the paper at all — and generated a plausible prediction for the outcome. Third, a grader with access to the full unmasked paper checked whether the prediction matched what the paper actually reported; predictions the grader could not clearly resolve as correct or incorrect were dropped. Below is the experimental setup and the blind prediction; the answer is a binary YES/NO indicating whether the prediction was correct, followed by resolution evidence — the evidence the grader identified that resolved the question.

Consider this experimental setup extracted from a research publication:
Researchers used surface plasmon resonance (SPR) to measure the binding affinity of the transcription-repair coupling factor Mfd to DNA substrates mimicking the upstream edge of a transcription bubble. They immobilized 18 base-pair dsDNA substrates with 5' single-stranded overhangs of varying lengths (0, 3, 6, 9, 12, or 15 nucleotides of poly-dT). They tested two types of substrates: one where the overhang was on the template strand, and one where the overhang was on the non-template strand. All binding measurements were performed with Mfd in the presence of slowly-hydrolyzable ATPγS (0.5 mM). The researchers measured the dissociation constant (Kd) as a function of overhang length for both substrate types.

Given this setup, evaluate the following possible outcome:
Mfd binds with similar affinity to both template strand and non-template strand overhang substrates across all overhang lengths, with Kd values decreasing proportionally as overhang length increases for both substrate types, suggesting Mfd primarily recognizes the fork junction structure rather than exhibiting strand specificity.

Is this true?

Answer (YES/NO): NO